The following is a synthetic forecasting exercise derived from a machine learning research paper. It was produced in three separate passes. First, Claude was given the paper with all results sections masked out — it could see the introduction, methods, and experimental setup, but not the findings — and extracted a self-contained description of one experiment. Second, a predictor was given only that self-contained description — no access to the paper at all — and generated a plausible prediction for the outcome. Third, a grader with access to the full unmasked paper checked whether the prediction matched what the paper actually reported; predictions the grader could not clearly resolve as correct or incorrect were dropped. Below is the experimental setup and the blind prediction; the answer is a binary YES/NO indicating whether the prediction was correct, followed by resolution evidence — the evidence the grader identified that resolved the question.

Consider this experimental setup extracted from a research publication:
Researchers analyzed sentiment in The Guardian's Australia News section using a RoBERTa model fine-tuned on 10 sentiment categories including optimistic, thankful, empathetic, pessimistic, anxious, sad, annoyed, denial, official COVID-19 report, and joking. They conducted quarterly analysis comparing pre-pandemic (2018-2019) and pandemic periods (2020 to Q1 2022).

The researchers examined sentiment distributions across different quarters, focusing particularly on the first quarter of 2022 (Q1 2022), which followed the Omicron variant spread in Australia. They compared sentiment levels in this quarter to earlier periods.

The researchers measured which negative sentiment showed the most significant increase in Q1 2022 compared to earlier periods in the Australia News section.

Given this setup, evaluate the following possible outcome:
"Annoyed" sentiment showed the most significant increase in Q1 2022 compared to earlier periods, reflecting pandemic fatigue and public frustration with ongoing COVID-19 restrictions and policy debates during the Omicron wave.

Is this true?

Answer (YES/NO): NO